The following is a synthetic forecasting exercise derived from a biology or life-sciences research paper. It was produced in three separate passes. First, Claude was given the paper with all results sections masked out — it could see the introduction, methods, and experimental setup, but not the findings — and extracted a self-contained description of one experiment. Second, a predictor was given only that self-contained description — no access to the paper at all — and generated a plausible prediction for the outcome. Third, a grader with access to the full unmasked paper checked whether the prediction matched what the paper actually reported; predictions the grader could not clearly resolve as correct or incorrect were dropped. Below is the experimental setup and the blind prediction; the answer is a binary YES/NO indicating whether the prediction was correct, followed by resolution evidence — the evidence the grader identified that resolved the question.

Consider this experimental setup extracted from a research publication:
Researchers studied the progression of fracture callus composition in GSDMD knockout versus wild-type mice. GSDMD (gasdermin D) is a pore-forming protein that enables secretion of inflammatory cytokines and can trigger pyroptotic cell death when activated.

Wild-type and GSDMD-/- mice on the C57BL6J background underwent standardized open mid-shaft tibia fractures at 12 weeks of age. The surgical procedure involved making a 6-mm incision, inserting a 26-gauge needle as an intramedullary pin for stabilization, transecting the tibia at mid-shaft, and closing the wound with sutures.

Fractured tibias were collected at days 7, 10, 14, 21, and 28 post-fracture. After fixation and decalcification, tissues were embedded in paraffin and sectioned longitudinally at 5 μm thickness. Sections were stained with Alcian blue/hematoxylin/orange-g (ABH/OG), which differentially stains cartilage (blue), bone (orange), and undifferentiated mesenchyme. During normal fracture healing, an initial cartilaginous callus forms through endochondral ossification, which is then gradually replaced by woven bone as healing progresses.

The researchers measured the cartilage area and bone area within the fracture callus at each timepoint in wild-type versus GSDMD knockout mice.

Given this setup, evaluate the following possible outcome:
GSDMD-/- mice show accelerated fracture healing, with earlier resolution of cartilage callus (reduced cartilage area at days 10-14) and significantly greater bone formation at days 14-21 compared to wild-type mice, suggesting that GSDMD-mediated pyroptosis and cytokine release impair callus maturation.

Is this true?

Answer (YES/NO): NO